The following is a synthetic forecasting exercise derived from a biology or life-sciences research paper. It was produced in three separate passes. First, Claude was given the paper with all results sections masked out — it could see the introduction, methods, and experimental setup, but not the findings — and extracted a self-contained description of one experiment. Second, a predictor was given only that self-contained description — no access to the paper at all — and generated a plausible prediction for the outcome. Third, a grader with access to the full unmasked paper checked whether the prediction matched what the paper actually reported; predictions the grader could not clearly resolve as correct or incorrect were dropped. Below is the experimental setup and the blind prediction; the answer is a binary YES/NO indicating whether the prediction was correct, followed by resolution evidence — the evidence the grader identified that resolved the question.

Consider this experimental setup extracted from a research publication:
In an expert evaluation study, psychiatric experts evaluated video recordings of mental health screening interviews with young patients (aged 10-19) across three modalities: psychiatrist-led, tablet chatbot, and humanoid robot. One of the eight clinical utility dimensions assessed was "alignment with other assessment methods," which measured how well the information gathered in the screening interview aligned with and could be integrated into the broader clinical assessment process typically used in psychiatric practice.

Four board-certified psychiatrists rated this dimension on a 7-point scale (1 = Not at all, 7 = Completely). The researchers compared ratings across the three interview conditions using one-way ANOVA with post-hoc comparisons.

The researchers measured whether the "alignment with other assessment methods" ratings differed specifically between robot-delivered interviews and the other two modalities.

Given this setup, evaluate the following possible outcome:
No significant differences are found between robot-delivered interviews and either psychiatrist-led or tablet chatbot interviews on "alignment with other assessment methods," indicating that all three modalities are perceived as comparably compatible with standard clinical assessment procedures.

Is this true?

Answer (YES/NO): NO